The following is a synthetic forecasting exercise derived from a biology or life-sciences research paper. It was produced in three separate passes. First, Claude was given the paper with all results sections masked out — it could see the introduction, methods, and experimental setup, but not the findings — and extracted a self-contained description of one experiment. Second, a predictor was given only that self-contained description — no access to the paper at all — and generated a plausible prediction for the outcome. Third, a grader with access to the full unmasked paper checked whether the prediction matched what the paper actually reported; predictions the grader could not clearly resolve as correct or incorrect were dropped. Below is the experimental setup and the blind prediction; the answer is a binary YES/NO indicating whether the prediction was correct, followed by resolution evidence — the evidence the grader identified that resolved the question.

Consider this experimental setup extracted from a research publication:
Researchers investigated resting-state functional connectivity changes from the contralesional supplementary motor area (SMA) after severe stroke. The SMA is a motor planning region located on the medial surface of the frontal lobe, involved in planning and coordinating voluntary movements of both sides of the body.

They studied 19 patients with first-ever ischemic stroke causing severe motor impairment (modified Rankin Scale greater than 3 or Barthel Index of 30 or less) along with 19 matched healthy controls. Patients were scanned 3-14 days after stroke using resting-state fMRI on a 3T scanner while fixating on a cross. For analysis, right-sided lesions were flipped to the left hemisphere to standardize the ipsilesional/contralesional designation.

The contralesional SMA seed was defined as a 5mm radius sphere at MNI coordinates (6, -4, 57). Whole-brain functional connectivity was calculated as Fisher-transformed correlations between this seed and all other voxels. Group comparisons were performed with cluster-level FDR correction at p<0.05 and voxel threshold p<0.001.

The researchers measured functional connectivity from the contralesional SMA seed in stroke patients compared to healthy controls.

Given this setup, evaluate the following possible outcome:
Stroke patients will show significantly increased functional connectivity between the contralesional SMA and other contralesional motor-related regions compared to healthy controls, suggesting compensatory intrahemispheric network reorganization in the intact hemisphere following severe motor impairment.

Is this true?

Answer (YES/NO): YES